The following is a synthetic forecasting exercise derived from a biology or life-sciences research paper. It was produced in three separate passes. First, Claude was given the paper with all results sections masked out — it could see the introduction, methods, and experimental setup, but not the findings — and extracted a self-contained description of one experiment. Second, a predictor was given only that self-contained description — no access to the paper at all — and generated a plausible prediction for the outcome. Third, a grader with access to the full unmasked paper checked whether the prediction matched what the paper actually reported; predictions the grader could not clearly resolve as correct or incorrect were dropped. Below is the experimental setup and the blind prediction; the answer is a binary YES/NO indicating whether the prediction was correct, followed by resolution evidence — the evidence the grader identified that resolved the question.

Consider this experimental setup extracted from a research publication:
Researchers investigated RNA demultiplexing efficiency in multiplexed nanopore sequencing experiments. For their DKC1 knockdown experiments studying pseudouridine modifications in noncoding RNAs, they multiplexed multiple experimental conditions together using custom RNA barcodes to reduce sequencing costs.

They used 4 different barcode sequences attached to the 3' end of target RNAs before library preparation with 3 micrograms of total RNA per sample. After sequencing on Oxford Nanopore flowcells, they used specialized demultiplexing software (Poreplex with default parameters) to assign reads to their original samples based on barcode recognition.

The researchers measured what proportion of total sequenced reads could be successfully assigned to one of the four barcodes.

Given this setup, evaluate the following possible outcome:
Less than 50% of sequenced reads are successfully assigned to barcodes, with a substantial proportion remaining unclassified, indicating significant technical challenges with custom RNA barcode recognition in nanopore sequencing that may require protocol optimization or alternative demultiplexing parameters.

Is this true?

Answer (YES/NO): YES